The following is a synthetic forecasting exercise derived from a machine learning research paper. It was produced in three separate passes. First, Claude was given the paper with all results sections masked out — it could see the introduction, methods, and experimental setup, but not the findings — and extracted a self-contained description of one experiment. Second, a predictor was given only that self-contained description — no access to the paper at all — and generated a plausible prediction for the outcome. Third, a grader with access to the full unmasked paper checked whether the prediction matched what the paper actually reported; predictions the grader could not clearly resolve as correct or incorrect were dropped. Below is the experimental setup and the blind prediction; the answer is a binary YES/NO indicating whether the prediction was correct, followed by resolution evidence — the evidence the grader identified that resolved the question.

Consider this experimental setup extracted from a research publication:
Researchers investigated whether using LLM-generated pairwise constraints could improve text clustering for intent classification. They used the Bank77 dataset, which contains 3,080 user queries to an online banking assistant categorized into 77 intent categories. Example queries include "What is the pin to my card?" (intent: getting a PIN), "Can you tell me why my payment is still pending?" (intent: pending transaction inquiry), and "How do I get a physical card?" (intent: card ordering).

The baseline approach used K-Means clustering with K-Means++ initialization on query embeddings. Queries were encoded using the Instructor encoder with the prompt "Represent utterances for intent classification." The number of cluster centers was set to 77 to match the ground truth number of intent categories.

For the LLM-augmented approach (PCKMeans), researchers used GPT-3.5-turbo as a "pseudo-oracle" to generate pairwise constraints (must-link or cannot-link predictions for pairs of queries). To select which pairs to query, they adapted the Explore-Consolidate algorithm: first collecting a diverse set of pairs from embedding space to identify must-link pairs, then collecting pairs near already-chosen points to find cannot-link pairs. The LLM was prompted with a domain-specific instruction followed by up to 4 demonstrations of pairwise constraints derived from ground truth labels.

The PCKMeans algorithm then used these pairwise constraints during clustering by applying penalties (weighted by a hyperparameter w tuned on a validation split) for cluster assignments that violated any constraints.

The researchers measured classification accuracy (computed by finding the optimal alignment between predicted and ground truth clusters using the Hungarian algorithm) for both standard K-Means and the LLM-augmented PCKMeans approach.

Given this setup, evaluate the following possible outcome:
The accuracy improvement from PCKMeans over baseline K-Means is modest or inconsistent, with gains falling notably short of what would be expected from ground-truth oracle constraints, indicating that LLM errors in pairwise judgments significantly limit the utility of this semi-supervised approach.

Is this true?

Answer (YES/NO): YES